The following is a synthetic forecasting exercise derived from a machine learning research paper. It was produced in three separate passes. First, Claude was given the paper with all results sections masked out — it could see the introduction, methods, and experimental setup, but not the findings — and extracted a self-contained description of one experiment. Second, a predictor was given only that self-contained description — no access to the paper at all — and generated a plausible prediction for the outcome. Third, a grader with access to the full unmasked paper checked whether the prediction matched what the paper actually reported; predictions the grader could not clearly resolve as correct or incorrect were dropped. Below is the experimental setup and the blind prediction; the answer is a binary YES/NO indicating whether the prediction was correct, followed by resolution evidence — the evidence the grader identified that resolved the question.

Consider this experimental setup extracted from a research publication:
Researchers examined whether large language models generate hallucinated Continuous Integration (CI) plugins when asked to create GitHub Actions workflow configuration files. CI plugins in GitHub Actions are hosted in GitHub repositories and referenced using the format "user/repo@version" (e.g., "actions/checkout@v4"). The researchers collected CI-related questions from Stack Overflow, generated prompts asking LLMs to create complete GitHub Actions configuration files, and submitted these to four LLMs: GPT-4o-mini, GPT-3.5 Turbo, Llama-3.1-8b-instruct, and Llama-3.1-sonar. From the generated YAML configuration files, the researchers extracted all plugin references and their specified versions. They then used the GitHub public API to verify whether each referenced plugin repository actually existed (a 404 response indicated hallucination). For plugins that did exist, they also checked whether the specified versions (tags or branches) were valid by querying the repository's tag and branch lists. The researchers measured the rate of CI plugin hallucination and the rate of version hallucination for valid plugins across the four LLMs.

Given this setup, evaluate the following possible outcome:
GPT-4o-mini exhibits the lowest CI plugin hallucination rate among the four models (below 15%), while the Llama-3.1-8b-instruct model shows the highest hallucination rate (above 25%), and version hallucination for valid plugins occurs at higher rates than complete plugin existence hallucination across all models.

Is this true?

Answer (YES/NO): NO